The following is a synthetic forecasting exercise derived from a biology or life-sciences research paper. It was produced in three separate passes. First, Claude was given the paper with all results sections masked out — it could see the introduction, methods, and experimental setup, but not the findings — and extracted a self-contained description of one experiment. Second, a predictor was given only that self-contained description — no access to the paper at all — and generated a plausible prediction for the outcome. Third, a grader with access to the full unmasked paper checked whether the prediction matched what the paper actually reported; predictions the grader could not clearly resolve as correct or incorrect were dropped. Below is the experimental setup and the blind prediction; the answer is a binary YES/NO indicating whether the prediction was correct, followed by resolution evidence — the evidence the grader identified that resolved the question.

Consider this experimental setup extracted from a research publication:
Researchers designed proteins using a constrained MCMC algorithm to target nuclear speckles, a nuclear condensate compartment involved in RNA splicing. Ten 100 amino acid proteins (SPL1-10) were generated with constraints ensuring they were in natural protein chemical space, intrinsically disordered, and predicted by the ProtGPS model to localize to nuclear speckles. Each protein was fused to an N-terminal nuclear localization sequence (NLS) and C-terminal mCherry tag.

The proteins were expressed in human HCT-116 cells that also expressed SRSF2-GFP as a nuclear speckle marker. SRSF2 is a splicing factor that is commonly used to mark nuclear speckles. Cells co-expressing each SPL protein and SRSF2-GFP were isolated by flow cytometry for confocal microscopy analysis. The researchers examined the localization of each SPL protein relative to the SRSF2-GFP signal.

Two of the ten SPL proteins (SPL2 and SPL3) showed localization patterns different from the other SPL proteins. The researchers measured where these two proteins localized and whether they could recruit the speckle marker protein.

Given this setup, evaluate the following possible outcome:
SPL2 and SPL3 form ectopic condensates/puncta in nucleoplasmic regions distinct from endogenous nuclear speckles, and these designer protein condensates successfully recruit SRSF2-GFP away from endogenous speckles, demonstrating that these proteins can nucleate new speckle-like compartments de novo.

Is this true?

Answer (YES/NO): NO